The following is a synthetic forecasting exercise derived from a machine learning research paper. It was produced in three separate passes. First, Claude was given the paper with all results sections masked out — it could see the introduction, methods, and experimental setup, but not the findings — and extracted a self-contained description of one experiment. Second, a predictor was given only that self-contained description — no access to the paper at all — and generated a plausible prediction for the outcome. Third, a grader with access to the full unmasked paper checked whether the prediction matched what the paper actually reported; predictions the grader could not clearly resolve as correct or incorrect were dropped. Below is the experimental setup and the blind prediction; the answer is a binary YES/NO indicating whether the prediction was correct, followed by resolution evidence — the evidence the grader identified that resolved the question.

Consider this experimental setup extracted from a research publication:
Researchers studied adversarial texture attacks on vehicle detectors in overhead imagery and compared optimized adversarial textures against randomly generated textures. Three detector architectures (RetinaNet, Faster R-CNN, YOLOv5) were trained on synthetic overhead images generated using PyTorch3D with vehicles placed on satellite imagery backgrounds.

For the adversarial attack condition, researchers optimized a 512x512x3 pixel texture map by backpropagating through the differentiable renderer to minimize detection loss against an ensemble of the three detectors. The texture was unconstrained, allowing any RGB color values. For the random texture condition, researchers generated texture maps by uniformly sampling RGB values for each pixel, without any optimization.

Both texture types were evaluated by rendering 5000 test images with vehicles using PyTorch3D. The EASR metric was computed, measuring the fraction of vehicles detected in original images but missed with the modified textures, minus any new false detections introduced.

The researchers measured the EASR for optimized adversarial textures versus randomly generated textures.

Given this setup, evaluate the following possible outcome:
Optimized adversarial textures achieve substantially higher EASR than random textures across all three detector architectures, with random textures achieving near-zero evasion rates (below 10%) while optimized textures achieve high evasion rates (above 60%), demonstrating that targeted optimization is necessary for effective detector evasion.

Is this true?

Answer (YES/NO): YES